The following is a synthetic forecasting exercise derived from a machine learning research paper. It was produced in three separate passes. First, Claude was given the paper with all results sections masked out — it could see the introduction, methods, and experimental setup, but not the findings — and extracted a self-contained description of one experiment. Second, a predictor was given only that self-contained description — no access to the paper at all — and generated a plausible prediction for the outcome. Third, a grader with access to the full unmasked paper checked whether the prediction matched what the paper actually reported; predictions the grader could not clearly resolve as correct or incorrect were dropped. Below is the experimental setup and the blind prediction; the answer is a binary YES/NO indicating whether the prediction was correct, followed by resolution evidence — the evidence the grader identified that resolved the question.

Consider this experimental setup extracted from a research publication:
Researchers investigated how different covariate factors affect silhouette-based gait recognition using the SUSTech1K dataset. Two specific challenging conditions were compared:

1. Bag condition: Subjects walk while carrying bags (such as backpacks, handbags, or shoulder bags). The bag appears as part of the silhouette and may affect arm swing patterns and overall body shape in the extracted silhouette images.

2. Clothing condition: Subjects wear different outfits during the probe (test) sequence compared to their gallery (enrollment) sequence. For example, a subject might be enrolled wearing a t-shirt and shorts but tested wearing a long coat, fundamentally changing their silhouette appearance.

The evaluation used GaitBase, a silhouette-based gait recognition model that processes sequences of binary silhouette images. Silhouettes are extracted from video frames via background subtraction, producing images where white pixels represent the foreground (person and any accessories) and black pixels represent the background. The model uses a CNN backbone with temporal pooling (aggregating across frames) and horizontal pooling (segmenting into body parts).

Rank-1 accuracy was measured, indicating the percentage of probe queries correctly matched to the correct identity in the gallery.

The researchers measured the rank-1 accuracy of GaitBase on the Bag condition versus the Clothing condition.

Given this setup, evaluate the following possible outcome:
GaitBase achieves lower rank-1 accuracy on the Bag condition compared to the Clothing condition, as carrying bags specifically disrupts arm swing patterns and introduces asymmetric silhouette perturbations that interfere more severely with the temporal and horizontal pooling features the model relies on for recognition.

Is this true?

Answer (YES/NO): NO